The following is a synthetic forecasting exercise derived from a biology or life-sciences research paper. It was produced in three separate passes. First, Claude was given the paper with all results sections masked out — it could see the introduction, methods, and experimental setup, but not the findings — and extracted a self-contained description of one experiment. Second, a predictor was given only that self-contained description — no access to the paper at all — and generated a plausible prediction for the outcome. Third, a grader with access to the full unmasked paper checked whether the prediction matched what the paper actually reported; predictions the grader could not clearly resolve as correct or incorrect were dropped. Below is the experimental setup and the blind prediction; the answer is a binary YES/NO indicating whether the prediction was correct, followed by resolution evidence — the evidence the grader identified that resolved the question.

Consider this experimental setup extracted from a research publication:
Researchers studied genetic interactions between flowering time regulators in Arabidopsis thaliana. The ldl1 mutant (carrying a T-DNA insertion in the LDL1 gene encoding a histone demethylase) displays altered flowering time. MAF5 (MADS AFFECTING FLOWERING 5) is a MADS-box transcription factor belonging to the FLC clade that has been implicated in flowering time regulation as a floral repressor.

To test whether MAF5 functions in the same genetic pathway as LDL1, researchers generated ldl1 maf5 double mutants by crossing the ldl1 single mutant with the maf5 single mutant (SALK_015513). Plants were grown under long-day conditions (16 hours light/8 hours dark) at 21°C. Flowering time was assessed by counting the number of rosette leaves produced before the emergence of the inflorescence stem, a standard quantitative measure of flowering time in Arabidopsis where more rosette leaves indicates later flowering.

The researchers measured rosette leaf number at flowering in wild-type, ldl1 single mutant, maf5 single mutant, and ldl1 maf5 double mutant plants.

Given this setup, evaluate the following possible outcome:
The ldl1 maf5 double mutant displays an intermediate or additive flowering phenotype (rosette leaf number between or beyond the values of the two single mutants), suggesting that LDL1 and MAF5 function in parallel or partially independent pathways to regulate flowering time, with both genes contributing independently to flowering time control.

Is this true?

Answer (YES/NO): NO